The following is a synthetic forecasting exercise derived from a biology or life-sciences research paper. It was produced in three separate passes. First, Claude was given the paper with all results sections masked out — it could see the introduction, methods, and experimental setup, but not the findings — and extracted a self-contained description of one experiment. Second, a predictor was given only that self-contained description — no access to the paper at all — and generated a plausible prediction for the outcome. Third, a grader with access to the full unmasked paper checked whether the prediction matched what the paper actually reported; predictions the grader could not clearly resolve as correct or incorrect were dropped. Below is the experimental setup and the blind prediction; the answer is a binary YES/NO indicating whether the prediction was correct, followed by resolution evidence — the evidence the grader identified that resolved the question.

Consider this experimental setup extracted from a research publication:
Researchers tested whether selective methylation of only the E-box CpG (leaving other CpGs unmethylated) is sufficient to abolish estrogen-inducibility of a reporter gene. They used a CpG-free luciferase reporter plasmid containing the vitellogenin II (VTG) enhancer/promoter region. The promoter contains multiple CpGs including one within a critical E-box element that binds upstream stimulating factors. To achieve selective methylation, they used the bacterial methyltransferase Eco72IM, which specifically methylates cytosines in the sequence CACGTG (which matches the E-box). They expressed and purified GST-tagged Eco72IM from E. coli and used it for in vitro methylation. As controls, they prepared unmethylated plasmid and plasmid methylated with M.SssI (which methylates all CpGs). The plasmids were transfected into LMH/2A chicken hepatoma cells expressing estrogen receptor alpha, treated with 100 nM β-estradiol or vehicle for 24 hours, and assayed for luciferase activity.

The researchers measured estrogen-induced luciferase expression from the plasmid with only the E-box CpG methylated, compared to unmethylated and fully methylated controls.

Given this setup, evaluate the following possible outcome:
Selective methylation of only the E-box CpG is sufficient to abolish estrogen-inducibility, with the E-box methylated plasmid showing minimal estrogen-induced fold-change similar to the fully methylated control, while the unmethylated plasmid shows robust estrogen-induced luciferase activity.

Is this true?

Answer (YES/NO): NO